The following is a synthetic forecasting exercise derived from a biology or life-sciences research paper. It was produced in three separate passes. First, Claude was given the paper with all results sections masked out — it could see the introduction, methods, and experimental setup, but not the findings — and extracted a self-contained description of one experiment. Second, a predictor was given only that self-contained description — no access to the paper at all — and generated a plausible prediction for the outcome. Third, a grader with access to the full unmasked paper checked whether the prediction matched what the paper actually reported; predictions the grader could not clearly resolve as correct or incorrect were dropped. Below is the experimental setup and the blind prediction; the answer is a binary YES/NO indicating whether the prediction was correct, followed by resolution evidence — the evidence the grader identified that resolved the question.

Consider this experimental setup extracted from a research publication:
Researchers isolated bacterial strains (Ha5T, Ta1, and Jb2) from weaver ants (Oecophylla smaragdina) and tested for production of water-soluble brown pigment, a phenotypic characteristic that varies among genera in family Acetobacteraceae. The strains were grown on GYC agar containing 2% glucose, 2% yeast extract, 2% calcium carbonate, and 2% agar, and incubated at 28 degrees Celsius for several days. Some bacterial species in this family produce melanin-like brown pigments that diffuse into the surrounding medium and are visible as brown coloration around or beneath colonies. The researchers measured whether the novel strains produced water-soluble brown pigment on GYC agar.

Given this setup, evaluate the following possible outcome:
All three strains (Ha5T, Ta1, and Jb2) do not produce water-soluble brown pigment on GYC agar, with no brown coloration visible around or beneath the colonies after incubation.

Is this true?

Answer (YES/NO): YES